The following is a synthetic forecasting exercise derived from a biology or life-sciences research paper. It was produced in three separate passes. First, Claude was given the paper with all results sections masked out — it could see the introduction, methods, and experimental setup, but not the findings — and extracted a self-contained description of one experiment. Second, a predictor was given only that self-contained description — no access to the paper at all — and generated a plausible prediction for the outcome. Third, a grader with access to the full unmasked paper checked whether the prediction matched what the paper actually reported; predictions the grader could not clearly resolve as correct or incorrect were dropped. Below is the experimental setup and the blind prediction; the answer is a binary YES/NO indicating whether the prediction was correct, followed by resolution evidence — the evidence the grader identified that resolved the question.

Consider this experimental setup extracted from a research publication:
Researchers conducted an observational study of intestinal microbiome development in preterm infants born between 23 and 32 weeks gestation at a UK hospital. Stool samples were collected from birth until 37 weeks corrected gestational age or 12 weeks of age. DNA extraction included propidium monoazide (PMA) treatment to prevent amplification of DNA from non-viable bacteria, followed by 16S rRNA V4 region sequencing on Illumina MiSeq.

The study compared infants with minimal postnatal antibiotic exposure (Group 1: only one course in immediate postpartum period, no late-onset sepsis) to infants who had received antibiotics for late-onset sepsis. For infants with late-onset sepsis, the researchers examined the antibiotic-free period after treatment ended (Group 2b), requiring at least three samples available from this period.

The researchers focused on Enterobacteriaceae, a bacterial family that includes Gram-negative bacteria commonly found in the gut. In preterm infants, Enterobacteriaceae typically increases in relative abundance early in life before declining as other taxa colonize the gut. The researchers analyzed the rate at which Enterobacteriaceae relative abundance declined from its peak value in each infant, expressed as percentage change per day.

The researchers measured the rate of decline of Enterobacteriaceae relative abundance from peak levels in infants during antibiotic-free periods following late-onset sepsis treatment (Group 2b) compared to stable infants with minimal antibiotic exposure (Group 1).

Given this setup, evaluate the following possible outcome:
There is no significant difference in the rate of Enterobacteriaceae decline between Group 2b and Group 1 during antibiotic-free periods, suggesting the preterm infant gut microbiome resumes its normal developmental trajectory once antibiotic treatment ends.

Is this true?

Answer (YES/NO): NO